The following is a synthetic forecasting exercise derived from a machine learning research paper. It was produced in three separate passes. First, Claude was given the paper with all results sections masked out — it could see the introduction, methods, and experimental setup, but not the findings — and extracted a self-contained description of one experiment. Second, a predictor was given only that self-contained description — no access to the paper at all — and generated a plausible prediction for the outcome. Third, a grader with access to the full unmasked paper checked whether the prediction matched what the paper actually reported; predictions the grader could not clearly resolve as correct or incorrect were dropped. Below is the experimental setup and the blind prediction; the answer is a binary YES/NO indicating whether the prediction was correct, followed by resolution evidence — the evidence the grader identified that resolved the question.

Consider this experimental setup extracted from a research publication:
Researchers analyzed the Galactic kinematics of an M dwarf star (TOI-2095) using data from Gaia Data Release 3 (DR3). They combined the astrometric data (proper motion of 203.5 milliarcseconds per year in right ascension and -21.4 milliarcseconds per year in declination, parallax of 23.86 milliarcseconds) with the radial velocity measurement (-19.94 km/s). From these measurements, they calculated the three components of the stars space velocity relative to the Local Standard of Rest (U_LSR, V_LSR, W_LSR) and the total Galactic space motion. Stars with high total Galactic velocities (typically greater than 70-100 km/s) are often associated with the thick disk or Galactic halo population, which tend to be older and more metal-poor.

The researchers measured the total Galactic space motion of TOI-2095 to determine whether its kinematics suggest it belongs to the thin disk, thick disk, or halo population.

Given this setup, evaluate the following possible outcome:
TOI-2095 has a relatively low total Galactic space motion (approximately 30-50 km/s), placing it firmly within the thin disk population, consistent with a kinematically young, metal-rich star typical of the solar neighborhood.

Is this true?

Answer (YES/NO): NO